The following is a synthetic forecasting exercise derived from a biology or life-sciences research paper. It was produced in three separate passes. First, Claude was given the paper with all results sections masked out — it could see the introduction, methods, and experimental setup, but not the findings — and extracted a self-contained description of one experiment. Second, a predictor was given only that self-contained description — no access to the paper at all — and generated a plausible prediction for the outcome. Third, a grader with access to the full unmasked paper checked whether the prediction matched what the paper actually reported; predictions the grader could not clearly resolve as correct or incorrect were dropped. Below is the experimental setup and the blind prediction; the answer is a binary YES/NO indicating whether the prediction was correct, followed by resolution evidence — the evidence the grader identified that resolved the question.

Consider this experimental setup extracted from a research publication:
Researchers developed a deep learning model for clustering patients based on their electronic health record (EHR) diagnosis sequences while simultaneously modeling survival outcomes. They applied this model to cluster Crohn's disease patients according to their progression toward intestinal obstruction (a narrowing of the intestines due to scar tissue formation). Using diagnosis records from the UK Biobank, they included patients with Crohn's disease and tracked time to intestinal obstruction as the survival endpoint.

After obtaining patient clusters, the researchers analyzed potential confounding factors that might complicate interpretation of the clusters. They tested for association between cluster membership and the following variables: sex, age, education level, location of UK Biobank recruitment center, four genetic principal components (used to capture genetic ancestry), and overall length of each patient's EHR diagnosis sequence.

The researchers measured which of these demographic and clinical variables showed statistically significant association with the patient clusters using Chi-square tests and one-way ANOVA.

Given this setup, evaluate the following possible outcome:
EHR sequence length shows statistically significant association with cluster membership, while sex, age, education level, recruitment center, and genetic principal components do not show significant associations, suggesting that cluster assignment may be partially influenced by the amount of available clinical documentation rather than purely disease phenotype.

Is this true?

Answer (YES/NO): NO